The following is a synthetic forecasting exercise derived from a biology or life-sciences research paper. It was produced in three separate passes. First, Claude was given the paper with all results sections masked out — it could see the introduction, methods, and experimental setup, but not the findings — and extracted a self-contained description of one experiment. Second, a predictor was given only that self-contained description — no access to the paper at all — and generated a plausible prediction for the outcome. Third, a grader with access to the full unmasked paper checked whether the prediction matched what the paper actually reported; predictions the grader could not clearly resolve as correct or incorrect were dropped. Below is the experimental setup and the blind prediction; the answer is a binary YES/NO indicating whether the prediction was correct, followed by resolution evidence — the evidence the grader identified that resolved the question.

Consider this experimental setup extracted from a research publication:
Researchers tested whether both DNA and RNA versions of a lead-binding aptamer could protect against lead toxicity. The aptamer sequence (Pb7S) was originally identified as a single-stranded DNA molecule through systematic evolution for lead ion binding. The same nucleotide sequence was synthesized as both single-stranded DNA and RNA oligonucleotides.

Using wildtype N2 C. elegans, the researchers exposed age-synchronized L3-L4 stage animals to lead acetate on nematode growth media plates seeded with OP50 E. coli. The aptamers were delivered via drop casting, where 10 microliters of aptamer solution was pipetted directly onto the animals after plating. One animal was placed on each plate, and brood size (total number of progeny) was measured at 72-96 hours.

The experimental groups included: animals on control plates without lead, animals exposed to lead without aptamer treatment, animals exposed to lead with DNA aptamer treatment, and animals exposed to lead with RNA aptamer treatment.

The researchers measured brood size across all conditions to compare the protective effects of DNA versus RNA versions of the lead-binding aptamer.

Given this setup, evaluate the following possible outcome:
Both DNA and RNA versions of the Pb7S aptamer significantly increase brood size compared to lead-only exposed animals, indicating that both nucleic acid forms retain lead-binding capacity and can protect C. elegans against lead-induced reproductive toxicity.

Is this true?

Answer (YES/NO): YES